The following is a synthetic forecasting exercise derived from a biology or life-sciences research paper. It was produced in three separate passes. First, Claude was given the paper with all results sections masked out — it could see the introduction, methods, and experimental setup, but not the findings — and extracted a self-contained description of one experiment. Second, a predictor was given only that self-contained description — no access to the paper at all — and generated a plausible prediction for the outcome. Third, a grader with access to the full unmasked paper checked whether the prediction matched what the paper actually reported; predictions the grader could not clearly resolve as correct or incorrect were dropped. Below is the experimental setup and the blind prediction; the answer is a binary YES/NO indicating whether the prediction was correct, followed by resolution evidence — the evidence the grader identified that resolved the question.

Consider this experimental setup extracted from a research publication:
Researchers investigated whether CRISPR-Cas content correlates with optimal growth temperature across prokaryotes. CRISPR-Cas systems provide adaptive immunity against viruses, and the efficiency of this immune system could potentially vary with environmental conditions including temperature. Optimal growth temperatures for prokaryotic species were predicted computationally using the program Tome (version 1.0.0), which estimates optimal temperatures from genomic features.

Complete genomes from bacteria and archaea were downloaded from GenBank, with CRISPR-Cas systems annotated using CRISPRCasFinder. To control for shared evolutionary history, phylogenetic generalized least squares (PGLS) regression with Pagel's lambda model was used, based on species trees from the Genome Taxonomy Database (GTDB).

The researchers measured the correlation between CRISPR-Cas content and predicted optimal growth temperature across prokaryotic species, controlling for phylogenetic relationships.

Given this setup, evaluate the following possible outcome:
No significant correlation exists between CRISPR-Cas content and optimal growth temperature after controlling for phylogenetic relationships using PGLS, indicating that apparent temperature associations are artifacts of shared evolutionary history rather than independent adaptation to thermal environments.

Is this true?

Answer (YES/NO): NO